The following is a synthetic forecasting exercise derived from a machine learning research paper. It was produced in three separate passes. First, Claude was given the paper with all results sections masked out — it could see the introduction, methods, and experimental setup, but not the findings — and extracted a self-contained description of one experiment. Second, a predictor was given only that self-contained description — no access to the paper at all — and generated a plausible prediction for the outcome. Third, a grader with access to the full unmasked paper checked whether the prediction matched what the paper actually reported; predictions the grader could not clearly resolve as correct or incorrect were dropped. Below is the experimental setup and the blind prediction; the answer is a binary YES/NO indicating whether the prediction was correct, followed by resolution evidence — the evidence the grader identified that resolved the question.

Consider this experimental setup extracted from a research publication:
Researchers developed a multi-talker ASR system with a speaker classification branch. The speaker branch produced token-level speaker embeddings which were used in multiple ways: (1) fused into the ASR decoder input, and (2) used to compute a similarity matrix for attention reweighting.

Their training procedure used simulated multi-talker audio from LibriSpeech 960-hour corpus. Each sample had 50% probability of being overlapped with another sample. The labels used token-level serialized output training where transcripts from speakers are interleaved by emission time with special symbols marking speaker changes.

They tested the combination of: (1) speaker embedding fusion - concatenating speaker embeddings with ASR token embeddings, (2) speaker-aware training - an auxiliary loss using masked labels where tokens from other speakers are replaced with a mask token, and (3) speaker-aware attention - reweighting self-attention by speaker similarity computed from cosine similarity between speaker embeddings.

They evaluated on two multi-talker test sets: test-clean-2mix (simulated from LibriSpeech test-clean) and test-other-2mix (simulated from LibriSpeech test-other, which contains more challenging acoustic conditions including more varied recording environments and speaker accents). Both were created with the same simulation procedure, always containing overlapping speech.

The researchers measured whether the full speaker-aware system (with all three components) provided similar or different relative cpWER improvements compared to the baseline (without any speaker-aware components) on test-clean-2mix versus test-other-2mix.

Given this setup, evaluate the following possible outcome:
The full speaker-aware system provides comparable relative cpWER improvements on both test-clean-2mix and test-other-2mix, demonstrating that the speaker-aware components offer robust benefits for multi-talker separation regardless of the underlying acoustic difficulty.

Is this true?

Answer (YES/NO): NO